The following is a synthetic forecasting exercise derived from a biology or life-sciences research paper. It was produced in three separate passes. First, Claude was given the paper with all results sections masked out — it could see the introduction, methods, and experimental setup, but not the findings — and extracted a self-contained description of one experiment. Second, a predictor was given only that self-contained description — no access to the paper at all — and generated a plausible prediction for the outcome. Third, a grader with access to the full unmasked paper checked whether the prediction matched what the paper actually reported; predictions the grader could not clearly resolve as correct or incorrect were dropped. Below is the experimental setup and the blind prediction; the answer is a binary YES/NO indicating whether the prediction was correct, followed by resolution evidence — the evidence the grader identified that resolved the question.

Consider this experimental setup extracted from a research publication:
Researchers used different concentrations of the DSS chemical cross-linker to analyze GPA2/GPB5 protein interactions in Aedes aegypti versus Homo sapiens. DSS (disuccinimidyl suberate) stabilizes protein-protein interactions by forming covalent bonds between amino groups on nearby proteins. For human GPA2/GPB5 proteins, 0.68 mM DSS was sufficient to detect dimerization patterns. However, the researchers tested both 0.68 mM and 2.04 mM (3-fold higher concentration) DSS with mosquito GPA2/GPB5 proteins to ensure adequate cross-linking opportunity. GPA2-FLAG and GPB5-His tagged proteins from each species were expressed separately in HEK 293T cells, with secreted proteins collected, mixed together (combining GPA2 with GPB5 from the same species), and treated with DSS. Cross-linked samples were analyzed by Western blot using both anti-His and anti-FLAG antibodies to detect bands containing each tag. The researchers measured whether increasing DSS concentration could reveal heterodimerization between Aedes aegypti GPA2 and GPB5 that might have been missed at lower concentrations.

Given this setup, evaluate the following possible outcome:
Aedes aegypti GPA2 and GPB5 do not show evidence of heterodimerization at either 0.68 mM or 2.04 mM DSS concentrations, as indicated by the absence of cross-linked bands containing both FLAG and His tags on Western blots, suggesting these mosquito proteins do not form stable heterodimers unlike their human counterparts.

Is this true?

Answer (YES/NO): YES